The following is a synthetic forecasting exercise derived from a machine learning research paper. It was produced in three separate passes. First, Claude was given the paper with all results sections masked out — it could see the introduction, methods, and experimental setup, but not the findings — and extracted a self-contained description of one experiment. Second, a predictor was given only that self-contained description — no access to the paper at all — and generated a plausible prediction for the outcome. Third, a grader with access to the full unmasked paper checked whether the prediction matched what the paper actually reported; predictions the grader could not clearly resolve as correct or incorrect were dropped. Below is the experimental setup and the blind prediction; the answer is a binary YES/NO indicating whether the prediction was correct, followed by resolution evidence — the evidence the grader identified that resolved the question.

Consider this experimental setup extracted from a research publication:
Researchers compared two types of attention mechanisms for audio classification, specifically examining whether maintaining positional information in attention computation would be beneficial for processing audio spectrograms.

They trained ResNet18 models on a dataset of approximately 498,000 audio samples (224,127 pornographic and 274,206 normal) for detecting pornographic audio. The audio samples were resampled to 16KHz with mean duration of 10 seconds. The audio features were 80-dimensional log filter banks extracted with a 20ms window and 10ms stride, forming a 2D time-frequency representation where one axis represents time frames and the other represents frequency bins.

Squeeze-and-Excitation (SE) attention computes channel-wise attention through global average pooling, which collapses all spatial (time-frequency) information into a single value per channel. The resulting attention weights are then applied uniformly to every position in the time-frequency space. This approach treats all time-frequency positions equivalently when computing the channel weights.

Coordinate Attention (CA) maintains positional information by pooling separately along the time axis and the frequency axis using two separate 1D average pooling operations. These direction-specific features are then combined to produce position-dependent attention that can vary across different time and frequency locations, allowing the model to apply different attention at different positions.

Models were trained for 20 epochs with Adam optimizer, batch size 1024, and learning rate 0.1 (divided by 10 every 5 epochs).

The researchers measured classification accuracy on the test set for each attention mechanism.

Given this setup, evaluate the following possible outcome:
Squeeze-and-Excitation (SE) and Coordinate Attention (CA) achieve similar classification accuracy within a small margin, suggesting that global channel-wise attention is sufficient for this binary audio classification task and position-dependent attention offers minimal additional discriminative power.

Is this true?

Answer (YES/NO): NO